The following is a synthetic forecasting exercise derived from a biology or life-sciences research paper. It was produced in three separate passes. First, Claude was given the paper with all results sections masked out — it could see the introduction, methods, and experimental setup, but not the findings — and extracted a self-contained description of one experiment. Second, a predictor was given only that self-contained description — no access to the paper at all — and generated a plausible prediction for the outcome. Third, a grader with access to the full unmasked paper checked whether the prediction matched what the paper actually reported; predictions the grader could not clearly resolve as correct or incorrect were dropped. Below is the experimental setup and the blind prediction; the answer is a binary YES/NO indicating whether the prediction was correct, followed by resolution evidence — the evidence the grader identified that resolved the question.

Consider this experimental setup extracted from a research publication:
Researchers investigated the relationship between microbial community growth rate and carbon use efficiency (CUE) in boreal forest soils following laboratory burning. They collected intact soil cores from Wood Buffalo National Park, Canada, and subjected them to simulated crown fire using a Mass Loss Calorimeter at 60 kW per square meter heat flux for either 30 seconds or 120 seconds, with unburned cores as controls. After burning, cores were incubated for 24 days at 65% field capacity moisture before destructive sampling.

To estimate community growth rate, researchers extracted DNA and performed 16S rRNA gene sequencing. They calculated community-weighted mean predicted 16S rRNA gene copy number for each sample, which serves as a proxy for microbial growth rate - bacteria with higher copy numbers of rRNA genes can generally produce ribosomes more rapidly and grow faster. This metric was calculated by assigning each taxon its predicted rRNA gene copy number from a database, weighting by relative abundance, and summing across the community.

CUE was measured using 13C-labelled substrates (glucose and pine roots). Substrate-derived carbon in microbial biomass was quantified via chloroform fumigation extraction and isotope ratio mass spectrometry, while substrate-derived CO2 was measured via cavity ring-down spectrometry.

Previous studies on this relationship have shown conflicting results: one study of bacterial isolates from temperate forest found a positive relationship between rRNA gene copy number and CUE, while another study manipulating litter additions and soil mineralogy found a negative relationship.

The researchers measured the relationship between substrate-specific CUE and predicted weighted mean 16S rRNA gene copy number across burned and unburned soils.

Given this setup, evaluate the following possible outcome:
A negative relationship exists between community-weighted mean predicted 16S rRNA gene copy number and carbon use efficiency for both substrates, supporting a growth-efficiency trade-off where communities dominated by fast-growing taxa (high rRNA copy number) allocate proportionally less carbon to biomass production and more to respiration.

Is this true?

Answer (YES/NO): NO